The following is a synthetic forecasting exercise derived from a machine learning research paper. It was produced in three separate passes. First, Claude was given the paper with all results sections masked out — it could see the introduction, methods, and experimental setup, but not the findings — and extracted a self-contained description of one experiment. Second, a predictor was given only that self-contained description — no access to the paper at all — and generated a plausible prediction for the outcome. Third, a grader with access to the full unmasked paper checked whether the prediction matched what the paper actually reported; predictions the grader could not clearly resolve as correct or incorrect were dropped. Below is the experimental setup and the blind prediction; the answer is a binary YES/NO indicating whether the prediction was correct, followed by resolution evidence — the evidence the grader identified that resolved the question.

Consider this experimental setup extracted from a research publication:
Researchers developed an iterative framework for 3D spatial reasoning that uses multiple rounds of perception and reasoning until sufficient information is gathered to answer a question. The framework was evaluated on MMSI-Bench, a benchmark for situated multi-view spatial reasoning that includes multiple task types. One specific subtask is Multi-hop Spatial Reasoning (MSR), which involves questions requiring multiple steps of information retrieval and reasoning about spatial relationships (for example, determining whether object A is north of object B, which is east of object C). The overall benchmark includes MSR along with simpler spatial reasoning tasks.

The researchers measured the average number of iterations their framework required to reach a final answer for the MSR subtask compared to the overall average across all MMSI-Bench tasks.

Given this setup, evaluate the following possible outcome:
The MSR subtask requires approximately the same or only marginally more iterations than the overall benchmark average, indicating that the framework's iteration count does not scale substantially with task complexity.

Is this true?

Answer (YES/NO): NO